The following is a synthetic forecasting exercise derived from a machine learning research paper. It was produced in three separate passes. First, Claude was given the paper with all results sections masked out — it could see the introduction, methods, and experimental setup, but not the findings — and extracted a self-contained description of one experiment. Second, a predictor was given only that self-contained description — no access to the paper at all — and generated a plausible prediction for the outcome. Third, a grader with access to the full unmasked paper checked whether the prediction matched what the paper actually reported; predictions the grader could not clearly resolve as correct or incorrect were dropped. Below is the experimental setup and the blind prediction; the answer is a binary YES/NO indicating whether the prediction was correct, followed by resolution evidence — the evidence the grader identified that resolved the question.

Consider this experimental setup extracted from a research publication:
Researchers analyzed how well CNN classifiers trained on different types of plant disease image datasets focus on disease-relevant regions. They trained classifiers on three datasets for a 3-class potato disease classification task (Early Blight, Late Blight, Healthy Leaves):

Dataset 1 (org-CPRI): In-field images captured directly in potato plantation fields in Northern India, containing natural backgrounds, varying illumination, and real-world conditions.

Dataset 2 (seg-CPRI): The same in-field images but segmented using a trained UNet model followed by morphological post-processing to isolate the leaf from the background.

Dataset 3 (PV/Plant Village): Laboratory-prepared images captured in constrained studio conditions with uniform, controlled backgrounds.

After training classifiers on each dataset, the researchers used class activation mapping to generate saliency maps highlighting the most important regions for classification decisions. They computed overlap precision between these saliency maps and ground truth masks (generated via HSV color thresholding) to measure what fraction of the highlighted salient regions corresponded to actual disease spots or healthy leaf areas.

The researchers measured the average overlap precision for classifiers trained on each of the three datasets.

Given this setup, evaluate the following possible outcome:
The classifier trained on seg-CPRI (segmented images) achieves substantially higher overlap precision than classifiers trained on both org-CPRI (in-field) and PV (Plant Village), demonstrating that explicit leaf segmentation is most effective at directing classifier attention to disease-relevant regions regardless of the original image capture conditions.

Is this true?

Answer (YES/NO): NO